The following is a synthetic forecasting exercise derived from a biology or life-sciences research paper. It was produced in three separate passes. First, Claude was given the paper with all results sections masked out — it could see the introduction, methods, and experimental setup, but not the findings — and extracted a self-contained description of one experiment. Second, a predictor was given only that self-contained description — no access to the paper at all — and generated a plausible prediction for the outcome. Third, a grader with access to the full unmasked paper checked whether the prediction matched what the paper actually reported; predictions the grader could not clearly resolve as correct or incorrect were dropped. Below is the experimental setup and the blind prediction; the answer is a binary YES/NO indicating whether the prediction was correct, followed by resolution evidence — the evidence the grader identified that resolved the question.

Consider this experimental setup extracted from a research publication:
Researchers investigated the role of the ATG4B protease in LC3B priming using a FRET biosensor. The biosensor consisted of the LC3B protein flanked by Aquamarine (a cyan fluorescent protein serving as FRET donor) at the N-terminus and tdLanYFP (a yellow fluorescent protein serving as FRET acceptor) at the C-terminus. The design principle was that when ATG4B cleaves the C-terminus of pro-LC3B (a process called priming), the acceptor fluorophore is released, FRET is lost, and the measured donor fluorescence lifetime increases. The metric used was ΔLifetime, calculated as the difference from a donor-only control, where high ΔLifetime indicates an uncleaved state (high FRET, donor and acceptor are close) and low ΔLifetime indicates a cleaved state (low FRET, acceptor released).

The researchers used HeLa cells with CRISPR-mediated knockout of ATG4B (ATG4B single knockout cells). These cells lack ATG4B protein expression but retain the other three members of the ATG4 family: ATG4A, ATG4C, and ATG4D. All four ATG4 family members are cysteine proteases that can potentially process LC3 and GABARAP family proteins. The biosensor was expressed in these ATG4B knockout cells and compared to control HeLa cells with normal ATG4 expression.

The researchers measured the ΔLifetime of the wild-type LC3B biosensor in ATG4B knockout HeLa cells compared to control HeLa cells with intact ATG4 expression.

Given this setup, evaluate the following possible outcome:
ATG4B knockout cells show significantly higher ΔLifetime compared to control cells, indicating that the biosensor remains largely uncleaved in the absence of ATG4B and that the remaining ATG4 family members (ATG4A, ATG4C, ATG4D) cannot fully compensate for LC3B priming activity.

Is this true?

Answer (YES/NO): YES